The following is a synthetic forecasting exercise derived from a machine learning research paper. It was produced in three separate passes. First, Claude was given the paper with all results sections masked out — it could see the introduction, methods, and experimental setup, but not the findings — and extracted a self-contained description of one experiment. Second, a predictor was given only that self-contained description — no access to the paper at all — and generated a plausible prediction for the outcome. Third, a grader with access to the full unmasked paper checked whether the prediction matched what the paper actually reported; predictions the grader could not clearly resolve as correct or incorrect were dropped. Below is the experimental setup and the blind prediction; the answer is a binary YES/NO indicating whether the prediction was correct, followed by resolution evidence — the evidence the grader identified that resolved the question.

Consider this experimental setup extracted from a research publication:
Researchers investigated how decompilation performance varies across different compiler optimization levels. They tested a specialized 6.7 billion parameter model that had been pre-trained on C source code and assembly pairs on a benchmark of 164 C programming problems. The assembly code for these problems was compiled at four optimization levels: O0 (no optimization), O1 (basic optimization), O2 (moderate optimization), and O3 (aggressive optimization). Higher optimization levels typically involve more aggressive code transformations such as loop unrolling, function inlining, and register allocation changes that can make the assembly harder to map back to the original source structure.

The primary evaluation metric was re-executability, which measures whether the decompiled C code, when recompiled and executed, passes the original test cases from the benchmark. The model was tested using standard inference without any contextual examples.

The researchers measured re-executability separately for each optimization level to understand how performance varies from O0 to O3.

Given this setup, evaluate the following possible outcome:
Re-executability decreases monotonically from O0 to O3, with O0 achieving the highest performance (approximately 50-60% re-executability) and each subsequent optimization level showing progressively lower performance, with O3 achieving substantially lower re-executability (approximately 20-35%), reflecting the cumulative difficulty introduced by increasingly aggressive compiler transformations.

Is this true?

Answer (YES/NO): NO